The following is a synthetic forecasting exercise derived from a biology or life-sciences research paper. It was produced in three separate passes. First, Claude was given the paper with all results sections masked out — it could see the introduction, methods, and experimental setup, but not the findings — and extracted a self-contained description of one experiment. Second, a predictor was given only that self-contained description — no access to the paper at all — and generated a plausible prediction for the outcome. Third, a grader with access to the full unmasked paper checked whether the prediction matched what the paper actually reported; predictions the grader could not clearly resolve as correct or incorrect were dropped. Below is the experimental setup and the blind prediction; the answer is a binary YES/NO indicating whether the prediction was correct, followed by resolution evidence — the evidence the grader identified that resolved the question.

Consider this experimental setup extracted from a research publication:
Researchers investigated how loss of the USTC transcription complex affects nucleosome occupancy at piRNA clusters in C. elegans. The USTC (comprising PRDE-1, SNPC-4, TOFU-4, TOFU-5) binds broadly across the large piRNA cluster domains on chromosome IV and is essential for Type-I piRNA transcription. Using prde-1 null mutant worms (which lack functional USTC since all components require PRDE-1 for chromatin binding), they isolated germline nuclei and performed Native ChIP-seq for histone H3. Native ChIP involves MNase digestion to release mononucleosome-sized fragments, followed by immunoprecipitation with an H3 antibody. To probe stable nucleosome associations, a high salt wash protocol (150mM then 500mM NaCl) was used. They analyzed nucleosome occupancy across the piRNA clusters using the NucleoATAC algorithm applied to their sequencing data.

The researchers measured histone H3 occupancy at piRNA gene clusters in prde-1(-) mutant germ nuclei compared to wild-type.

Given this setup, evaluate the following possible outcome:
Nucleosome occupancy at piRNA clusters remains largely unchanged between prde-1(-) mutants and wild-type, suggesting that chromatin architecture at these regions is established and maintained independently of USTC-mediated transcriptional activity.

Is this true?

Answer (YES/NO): NO